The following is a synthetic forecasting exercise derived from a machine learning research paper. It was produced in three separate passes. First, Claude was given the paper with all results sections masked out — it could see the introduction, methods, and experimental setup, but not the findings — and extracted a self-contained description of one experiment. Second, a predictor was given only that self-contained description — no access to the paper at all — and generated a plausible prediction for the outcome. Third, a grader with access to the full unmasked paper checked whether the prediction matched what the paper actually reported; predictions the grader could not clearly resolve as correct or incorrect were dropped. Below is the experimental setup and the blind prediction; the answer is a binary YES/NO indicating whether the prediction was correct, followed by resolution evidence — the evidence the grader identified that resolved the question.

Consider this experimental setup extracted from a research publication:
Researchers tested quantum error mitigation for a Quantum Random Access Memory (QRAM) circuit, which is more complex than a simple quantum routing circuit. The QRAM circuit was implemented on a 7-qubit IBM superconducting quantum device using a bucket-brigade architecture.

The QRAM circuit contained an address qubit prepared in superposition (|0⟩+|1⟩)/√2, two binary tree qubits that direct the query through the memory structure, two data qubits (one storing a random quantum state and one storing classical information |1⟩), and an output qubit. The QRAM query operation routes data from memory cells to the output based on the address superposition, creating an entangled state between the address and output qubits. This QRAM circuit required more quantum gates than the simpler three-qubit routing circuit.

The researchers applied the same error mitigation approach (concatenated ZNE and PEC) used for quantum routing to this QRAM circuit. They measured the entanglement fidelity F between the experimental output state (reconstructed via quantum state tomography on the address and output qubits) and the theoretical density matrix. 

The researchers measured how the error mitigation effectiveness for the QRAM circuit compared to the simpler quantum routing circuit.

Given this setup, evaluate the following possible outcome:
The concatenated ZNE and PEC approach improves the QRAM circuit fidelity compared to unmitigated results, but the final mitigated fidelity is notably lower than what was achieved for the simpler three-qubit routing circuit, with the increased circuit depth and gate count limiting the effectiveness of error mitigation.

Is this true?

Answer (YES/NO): YES